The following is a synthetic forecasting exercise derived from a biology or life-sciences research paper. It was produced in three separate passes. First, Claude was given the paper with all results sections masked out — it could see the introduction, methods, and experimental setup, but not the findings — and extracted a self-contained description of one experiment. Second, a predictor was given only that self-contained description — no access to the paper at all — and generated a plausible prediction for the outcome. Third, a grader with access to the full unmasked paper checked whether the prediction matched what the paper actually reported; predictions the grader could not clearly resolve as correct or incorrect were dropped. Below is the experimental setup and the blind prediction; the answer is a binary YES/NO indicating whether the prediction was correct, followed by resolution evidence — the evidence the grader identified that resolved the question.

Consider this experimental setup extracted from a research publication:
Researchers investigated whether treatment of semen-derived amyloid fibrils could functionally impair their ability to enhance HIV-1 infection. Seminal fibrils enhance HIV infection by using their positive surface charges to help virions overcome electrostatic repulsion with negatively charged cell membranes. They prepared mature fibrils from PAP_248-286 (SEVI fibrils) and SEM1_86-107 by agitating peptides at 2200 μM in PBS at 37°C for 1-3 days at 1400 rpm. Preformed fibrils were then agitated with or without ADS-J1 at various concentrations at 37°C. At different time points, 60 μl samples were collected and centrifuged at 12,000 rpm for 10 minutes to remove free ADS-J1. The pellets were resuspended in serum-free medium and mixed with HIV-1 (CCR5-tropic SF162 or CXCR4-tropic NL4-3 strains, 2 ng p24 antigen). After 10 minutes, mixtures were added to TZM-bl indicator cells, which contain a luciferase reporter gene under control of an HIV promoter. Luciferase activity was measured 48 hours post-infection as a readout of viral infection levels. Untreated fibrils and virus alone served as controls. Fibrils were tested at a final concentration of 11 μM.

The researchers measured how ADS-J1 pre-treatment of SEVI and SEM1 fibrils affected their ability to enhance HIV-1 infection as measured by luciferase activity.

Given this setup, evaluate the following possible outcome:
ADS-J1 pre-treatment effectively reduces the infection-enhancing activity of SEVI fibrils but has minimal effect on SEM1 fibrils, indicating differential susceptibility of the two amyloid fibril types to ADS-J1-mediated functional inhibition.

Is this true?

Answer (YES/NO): NO